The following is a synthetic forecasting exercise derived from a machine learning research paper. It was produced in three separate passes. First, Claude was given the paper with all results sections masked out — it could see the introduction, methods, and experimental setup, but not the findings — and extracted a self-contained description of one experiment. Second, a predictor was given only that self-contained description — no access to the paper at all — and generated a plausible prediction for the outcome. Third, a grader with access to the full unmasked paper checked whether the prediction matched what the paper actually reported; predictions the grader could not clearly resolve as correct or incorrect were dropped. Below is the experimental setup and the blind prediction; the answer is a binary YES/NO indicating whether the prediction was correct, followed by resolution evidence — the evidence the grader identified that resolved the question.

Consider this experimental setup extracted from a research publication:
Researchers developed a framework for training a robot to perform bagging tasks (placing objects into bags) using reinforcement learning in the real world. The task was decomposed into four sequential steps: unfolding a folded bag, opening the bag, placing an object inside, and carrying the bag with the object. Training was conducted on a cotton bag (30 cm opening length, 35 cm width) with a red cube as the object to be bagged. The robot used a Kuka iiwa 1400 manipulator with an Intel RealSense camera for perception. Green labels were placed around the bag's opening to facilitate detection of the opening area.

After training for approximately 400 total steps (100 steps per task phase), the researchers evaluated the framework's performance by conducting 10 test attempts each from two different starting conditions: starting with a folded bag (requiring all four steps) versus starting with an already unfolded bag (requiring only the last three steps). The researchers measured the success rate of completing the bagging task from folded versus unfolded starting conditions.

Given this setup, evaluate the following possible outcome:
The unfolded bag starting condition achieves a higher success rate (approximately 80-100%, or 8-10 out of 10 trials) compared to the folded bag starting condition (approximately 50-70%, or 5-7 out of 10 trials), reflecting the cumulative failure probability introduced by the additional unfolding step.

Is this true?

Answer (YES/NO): YES